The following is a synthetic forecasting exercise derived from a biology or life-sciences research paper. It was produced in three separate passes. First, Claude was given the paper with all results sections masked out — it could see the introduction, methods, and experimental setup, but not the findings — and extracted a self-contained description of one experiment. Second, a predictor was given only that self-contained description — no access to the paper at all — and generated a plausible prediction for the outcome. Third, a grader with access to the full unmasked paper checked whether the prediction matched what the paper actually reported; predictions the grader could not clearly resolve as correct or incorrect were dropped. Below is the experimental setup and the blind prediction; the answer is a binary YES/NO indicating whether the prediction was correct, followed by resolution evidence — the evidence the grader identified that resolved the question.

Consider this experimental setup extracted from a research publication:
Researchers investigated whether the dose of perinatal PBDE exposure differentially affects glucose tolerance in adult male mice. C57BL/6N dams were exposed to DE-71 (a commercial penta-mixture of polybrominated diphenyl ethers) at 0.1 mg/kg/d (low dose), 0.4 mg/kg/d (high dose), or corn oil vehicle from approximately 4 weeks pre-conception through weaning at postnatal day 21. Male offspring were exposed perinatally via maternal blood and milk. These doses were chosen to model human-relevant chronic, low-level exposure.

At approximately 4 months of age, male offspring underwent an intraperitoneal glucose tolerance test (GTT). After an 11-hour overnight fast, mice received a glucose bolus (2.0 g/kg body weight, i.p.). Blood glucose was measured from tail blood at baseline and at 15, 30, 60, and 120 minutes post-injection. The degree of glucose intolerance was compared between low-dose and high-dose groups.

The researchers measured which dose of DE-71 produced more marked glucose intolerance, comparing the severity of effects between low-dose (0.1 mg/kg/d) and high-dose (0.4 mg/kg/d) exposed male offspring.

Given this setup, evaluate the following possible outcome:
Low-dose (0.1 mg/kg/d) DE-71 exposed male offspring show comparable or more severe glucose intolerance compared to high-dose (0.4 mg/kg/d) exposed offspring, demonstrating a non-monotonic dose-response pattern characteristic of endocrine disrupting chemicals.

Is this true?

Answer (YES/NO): NO